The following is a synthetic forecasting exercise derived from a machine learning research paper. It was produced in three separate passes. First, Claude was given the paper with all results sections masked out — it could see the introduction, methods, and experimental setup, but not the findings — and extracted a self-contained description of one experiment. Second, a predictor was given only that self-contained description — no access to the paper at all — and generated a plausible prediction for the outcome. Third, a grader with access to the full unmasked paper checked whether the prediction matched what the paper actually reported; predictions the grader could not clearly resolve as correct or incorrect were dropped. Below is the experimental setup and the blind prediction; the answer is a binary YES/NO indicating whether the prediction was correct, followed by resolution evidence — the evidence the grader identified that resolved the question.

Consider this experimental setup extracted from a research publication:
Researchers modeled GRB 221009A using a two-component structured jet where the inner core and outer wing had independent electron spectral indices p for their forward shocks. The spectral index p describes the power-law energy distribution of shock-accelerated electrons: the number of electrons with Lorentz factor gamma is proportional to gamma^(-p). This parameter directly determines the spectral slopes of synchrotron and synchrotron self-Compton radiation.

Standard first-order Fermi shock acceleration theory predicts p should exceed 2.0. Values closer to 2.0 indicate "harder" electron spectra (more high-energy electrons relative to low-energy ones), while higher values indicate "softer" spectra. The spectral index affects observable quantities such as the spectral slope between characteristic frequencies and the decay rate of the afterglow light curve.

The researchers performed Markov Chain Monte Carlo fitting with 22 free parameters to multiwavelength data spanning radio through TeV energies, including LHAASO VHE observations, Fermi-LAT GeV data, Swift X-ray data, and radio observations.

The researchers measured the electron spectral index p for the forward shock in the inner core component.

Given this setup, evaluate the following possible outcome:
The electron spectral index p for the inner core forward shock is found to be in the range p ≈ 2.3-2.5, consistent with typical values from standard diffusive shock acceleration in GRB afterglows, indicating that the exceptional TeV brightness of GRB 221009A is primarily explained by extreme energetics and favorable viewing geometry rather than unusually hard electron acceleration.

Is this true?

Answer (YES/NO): YES